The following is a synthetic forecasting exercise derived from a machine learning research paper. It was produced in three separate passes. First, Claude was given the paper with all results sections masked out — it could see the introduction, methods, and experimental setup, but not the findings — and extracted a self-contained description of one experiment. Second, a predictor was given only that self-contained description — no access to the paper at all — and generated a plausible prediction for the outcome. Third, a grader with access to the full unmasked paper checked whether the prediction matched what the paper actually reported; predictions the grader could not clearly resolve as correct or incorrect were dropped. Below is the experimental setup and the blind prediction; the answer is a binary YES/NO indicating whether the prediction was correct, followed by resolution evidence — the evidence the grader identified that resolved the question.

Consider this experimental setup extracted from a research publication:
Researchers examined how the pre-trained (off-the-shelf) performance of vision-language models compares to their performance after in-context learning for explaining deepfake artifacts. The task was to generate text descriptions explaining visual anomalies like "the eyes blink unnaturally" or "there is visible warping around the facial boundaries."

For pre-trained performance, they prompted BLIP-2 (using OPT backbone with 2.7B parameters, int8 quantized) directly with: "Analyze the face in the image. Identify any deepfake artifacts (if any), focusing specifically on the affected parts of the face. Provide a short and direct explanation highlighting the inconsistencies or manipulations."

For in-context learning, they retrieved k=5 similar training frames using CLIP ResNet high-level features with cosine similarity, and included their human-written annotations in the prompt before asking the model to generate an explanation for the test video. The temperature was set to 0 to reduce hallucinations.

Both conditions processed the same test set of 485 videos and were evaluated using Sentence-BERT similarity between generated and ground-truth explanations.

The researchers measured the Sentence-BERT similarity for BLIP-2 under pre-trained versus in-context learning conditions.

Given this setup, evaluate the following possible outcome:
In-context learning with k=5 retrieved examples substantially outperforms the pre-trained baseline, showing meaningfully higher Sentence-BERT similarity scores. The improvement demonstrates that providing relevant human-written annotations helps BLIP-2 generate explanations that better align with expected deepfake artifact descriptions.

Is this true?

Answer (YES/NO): YES